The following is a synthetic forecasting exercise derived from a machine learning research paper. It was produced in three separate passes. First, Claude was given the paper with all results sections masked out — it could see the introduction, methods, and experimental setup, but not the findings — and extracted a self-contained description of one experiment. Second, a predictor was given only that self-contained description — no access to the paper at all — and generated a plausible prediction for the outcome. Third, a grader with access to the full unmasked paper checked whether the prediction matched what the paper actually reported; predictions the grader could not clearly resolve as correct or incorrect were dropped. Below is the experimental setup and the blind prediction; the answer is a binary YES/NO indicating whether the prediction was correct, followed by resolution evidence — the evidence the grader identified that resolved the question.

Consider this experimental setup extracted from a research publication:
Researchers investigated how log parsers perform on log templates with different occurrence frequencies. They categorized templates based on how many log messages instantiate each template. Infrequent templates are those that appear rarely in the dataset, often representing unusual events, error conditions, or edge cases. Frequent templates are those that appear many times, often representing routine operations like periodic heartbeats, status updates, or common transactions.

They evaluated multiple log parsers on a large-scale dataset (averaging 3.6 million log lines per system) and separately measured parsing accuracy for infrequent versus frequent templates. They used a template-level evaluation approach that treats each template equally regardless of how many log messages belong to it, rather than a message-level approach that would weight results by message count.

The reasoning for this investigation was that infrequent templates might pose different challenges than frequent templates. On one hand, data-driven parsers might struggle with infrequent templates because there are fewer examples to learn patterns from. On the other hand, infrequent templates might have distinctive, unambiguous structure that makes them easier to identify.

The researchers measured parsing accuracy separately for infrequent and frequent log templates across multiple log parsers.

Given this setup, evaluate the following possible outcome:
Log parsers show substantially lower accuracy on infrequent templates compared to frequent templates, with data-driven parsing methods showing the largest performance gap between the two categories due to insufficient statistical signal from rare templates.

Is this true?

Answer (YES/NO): NO